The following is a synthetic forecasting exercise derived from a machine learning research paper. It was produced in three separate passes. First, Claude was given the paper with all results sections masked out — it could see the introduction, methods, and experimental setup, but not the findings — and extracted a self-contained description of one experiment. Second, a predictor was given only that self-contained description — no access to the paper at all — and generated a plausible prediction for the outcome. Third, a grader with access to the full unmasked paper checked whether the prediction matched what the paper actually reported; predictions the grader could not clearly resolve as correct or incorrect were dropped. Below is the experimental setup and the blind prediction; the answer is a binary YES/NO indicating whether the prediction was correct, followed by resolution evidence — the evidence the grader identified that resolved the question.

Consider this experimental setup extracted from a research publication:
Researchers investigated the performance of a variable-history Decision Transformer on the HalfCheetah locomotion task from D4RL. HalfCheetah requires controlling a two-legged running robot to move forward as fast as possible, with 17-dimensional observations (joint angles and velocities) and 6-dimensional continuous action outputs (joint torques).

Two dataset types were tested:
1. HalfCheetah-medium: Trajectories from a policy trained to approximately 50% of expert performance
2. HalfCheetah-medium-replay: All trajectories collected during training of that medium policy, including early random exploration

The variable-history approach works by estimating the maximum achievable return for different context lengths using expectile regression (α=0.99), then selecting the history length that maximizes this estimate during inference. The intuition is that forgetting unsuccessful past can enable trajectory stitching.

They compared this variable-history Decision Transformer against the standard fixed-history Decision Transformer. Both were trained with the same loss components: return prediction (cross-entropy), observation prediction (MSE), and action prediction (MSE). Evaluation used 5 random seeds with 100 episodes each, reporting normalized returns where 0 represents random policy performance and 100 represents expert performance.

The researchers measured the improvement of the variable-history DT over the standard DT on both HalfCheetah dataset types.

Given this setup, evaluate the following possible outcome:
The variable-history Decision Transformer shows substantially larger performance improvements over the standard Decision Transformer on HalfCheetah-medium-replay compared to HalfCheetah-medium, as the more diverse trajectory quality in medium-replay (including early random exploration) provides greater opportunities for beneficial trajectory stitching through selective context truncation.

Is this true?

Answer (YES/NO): YES